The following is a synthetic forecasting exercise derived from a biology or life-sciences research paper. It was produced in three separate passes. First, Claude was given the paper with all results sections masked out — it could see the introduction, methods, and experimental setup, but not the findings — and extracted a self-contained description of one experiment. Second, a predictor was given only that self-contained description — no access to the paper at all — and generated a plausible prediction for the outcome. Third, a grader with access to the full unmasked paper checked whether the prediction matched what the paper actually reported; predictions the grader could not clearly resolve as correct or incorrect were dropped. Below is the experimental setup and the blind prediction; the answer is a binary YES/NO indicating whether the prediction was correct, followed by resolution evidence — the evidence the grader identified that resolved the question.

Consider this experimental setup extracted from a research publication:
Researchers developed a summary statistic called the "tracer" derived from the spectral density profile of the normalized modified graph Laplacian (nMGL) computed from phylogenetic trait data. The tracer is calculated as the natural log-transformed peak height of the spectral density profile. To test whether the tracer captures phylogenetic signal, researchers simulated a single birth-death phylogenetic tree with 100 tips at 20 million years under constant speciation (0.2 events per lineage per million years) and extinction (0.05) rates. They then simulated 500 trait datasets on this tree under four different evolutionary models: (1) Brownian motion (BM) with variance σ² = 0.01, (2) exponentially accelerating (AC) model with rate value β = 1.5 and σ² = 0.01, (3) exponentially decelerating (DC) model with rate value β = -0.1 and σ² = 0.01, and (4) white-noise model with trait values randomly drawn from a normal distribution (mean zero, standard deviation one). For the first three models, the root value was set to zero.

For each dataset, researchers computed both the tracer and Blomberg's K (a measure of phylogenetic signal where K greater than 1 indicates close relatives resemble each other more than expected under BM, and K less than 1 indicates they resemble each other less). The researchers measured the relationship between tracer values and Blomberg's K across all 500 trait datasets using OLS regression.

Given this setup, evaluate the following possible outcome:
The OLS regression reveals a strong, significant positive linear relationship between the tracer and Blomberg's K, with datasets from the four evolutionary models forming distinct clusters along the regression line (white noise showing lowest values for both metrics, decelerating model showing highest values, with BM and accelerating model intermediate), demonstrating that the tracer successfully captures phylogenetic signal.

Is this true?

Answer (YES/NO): NO